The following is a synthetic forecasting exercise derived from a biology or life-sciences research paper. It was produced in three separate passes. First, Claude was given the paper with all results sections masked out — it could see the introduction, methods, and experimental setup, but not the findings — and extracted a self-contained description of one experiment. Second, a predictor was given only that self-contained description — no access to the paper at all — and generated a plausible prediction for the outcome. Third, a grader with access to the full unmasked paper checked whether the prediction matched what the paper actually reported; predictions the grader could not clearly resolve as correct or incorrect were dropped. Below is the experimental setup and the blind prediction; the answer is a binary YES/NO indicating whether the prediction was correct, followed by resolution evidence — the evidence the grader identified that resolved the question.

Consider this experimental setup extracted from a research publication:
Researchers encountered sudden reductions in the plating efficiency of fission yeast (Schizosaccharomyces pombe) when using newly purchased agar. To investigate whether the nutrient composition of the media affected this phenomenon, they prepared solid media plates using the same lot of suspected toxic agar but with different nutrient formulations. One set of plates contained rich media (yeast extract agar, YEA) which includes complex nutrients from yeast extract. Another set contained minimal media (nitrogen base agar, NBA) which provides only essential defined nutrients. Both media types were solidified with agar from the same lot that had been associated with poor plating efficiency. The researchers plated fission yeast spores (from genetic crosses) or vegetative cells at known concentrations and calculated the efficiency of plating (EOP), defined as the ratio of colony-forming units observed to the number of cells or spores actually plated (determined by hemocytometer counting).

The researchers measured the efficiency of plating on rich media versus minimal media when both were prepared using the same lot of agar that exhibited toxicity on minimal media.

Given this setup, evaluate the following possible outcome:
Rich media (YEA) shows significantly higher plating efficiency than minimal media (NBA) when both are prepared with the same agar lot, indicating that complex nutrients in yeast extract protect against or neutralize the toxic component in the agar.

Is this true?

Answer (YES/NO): YES